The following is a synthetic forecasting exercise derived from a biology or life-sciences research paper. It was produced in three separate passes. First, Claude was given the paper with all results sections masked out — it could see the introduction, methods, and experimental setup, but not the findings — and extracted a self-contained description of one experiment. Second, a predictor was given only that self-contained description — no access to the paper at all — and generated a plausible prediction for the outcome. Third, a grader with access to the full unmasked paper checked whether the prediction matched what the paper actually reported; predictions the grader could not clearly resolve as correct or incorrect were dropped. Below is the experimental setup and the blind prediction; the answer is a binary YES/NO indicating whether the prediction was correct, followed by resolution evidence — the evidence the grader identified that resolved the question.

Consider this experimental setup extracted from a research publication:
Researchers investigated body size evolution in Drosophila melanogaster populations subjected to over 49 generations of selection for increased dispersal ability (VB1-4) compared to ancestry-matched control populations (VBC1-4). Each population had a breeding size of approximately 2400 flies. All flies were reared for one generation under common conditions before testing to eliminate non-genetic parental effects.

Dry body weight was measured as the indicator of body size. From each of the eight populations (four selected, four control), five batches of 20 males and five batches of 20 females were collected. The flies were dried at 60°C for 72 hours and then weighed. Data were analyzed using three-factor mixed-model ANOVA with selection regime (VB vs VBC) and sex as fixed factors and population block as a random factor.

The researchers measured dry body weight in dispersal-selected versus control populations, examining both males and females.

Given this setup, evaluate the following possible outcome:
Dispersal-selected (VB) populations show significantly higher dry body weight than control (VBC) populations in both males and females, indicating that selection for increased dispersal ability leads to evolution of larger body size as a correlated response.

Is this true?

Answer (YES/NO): NO